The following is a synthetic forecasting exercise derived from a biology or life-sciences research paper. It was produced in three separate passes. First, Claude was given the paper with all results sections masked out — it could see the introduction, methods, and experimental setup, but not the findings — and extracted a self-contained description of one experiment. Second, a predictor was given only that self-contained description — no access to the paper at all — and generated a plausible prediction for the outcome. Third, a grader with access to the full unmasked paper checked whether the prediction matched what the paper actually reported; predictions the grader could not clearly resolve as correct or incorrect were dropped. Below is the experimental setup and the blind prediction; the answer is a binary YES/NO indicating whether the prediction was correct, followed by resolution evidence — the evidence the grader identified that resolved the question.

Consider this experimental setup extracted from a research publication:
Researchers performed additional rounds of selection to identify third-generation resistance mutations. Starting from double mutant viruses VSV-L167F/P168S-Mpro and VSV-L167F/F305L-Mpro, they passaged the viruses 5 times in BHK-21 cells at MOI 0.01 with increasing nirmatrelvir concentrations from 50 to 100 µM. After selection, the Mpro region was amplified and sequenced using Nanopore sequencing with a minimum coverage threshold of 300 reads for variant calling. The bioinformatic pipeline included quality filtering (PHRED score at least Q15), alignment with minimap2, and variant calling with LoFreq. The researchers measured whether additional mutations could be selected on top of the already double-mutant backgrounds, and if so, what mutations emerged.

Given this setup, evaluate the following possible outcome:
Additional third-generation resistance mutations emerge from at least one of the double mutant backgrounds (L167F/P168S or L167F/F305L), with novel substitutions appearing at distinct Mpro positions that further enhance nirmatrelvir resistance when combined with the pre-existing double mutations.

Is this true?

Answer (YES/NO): YES